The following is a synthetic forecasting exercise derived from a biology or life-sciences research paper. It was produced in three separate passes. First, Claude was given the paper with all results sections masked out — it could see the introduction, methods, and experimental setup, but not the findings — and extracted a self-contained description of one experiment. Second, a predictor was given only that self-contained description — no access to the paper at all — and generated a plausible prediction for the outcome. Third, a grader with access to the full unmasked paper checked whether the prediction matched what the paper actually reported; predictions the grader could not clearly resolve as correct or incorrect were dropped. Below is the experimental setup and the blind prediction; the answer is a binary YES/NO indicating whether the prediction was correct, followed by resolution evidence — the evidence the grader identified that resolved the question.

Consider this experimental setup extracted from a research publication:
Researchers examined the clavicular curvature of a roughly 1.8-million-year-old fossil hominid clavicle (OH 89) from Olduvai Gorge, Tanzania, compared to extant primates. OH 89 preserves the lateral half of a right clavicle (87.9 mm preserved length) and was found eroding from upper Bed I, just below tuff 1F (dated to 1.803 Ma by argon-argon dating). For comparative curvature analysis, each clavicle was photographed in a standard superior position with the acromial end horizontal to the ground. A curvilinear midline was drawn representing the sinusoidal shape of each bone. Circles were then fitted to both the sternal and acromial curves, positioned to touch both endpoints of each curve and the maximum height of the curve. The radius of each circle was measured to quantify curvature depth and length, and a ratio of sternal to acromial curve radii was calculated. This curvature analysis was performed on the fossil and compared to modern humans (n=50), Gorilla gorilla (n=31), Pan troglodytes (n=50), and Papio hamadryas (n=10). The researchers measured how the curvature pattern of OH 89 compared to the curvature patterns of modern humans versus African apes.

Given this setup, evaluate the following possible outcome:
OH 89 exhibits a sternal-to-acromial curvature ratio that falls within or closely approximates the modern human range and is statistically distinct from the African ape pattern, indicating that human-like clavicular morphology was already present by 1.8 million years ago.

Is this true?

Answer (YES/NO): YES